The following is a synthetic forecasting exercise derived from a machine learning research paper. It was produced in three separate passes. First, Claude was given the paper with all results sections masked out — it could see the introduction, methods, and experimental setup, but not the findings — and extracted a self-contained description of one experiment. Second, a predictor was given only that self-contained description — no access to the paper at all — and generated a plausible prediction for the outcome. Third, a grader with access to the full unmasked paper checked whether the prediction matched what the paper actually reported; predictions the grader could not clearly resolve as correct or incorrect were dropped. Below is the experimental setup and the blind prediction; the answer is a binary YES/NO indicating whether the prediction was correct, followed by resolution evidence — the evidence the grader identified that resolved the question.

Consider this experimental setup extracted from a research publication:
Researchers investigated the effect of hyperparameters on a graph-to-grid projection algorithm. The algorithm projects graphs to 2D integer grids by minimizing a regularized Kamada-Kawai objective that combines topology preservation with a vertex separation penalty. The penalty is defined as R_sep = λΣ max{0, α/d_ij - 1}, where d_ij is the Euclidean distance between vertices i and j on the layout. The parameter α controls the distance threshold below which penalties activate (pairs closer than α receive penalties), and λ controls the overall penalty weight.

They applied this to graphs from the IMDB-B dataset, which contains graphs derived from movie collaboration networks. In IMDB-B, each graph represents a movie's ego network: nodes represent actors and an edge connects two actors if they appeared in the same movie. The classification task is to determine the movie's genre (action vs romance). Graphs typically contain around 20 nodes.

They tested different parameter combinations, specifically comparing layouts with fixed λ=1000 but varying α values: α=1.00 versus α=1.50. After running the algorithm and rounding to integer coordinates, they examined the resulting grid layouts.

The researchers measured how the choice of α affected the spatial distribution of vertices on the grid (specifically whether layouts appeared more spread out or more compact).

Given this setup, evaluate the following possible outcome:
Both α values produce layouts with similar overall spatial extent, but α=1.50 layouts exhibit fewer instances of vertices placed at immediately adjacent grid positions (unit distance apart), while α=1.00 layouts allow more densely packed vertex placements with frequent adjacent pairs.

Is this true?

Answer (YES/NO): NO